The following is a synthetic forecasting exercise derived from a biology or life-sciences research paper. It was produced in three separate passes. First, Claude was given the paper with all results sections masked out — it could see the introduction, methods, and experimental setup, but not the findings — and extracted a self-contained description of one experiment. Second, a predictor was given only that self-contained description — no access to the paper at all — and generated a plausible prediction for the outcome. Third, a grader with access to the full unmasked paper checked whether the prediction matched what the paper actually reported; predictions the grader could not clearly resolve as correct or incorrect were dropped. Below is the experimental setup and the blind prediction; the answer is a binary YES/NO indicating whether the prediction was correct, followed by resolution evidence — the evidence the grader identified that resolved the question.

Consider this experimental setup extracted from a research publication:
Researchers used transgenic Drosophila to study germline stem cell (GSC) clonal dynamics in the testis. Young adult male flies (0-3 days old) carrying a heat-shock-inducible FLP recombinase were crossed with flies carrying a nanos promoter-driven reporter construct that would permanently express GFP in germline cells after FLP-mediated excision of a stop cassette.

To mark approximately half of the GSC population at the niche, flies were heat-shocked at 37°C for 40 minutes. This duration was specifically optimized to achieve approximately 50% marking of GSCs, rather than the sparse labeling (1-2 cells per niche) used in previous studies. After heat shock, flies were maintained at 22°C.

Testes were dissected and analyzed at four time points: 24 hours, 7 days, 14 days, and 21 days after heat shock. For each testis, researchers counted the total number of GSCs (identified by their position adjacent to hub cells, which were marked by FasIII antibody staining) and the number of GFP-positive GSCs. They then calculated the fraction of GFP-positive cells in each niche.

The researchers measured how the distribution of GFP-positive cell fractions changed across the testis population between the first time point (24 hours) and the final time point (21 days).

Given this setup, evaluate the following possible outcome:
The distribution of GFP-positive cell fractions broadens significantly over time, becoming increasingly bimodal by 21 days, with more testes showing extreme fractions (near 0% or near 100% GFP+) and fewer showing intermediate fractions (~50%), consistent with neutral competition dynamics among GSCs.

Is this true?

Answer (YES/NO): YES